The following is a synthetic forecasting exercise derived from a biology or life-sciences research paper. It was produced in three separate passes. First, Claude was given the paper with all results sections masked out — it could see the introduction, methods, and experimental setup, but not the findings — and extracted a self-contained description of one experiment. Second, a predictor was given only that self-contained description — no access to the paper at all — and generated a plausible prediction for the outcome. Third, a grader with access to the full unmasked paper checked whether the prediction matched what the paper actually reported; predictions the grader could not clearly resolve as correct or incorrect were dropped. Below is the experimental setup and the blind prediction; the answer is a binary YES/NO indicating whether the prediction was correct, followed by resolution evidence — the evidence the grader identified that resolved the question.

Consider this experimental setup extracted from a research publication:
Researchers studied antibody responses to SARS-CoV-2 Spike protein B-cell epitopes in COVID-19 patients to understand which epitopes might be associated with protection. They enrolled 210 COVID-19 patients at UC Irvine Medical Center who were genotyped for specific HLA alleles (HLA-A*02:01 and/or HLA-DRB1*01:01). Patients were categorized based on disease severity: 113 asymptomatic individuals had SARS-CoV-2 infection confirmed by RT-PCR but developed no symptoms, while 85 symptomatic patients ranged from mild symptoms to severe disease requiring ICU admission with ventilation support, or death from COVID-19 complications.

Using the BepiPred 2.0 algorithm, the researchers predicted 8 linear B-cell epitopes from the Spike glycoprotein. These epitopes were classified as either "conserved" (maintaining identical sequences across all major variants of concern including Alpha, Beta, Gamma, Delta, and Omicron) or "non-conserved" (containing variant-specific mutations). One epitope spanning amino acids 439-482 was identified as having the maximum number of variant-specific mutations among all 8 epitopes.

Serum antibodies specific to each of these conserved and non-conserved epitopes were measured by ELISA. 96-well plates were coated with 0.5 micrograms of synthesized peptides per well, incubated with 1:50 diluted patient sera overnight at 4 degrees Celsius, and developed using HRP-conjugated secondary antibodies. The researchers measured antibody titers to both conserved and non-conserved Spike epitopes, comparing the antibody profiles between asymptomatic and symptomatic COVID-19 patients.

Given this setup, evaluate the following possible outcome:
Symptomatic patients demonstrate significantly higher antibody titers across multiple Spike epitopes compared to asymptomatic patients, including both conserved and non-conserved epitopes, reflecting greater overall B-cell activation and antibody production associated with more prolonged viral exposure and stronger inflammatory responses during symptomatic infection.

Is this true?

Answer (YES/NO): NO